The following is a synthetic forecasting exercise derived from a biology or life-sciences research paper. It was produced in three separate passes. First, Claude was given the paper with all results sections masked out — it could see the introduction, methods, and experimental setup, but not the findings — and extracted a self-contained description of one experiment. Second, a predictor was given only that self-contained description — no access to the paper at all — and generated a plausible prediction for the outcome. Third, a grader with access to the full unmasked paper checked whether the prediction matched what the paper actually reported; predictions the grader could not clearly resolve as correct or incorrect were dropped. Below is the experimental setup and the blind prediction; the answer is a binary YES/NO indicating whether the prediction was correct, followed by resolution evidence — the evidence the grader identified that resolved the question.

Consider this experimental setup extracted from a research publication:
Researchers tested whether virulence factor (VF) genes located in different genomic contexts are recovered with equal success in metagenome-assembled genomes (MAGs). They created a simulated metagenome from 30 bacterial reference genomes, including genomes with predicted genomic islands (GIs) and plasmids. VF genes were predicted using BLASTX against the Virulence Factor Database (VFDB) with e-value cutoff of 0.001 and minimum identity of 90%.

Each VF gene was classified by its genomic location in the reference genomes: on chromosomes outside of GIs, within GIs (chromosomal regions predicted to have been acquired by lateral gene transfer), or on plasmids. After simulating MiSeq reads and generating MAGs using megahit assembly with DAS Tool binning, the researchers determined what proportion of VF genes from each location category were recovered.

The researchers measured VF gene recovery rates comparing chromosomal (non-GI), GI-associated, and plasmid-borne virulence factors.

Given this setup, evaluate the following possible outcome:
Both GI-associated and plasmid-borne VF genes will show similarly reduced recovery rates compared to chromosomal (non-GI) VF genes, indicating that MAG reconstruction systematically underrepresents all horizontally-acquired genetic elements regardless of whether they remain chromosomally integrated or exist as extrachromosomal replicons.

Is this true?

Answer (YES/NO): NO